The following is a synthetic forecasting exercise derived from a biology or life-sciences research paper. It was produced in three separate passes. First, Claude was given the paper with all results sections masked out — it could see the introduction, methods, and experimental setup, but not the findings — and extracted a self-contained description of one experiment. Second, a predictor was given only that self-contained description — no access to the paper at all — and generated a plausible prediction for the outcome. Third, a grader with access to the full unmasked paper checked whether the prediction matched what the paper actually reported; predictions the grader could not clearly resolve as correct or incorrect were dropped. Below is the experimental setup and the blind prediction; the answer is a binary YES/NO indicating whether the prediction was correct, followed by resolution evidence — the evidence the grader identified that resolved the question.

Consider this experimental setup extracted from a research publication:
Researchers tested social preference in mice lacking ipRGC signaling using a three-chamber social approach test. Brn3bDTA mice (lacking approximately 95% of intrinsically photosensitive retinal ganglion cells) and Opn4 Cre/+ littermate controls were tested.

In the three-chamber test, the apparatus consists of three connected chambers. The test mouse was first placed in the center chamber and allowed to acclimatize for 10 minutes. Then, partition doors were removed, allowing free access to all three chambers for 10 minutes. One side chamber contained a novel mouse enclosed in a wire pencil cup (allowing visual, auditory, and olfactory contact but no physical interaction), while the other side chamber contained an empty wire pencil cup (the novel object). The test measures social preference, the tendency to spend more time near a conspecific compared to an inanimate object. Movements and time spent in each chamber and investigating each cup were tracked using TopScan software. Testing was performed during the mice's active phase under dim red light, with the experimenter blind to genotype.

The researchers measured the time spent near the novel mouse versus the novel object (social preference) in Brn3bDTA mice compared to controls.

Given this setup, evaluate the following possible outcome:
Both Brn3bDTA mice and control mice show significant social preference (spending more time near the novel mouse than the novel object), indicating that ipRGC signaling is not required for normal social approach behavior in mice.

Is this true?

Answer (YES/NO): NO